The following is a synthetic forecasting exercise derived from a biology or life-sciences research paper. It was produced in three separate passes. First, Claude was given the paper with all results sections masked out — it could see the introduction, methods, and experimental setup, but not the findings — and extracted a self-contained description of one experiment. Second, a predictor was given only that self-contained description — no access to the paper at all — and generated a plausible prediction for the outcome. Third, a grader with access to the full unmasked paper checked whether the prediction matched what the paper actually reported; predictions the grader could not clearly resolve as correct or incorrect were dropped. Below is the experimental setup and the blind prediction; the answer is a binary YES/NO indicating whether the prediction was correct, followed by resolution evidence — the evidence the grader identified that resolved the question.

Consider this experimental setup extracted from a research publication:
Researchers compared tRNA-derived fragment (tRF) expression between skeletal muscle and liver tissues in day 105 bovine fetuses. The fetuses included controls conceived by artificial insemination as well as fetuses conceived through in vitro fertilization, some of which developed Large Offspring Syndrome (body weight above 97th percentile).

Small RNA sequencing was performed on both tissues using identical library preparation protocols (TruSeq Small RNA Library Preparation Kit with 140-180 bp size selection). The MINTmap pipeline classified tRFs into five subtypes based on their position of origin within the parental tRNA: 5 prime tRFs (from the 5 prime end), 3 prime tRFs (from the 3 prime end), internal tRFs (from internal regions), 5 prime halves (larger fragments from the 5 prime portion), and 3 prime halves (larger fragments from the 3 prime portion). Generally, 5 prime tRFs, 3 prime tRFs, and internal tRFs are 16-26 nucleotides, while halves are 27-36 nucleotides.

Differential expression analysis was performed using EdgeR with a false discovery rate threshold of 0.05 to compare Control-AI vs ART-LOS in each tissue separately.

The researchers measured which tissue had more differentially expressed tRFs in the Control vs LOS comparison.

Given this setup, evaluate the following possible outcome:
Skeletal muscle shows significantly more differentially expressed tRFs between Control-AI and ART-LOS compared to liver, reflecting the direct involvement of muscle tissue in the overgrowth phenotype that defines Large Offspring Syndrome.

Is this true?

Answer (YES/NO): YES